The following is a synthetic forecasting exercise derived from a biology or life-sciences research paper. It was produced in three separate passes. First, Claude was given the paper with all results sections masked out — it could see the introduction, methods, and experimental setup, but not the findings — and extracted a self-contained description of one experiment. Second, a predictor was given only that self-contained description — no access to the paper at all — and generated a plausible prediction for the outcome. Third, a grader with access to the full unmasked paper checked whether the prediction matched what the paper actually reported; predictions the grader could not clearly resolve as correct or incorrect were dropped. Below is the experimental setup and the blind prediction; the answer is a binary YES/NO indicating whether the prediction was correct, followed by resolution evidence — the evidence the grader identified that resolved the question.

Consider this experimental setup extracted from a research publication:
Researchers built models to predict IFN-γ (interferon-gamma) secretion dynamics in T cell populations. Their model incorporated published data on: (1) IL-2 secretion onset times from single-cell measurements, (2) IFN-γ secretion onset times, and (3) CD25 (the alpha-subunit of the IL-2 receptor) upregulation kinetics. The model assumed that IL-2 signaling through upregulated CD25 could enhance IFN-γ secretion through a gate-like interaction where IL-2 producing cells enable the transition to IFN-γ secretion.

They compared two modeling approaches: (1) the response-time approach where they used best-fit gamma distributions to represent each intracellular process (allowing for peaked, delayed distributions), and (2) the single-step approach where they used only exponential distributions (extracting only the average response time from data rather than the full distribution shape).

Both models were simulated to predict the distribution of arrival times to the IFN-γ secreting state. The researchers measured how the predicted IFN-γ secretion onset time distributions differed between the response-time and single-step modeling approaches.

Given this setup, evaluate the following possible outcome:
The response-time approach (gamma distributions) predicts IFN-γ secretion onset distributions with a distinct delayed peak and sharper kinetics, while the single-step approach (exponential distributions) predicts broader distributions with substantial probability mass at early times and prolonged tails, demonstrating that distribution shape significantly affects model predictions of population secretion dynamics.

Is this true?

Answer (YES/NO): NO